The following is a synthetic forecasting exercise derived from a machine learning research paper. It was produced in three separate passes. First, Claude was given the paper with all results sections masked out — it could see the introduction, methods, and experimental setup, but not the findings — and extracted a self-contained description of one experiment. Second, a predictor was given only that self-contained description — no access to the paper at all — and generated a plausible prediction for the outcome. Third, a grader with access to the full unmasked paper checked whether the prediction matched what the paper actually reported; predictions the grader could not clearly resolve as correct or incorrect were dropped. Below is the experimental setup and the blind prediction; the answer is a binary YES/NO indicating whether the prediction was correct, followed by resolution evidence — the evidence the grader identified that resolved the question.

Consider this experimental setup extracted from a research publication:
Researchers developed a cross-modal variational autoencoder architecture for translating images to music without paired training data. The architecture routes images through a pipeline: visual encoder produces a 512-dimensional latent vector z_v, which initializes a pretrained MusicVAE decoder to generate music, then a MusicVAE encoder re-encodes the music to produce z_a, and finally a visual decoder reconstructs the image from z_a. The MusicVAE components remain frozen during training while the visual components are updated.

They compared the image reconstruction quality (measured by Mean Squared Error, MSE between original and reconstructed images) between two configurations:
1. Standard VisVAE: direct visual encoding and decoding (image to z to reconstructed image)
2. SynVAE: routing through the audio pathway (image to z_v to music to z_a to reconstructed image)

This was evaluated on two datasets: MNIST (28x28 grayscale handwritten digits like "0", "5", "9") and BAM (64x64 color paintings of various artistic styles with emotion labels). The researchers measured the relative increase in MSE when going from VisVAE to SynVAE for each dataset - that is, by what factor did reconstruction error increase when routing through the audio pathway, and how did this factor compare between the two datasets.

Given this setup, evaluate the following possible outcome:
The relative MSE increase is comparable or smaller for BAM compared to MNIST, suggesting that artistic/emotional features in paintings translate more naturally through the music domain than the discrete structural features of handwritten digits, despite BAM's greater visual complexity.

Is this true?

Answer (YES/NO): YES